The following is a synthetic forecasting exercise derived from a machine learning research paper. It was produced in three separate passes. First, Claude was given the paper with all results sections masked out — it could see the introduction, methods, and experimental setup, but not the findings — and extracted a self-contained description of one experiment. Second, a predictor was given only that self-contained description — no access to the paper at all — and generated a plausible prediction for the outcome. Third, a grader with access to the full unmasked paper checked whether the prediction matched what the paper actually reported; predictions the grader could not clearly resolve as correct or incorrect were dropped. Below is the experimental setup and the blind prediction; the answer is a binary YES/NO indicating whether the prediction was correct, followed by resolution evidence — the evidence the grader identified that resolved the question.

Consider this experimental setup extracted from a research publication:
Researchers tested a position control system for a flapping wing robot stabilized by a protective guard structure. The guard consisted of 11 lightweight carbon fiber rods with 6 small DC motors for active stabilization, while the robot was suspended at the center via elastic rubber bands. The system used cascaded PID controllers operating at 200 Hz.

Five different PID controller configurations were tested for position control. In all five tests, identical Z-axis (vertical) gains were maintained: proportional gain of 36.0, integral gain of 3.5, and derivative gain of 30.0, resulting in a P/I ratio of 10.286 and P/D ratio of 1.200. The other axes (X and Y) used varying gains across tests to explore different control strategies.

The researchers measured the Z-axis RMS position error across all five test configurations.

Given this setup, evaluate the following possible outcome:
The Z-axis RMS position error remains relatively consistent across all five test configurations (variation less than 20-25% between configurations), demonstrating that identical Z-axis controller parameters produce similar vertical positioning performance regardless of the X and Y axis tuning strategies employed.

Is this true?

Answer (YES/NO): YES